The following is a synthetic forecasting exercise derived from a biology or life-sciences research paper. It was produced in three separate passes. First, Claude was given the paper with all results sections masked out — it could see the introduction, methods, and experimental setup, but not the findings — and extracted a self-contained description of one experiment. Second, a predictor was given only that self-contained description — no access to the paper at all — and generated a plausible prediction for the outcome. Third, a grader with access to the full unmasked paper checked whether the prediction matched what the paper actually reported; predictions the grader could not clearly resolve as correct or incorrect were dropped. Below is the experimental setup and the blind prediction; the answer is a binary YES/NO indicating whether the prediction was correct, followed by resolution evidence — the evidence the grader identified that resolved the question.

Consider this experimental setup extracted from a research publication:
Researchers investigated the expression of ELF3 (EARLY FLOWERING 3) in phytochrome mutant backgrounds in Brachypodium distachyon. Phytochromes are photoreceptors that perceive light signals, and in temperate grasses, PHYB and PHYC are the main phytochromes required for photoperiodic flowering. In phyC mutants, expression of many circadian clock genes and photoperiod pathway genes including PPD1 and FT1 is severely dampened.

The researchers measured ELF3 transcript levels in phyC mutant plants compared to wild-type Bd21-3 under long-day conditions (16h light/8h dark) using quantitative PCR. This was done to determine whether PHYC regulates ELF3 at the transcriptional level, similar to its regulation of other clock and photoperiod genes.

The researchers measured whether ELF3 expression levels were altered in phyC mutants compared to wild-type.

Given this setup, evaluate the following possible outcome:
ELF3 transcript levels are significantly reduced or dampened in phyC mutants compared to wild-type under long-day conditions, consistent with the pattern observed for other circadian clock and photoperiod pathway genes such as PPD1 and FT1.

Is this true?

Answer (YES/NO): NO